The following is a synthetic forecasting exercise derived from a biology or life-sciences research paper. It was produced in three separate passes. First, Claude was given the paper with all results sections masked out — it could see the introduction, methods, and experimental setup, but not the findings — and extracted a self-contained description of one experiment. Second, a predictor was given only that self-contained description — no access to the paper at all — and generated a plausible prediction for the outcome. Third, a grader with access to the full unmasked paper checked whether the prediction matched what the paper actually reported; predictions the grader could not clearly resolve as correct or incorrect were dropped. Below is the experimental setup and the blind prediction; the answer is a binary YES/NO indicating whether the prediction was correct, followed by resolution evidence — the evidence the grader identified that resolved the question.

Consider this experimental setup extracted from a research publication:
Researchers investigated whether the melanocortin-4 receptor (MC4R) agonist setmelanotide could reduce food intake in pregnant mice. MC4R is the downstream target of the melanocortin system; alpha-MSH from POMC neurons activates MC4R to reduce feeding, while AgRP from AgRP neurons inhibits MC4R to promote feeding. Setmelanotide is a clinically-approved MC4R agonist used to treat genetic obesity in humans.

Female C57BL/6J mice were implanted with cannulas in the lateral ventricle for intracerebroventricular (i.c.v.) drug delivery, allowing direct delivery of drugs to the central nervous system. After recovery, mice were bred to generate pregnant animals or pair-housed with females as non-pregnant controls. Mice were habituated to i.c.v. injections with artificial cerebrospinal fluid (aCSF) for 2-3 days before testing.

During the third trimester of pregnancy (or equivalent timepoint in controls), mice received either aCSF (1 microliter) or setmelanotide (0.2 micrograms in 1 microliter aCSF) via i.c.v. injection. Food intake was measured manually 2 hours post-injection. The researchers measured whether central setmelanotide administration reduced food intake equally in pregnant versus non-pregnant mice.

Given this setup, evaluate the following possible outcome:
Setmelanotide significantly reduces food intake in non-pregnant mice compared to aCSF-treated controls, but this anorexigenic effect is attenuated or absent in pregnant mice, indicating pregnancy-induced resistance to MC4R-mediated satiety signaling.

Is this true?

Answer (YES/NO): NO